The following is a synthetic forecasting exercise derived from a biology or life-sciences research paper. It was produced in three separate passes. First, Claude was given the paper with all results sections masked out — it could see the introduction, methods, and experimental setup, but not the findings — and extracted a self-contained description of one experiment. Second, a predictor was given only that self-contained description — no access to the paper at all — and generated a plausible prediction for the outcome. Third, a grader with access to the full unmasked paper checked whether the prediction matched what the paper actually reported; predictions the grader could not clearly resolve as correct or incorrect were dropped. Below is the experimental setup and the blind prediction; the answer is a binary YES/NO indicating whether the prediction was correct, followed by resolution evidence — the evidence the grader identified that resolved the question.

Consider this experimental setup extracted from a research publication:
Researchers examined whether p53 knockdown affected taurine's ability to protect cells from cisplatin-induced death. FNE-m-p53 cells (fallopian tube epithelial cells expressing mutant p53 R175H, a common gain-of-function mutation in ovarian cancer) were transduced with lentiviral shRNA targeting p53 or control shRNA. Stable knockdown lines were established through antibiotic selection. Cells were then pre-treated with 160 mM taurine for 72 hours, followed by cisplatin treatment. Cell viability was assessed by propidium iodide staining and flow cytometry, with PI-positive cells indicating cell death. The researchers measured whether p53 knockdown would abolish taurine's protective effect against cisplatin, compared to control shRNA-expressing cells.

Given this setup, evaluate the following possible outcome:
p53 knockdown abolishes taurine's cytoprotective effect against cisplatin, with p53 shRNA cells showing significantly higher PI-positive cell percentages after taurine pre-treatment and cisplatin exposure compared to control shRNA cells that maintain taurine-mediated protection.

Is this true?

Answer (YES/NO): NO